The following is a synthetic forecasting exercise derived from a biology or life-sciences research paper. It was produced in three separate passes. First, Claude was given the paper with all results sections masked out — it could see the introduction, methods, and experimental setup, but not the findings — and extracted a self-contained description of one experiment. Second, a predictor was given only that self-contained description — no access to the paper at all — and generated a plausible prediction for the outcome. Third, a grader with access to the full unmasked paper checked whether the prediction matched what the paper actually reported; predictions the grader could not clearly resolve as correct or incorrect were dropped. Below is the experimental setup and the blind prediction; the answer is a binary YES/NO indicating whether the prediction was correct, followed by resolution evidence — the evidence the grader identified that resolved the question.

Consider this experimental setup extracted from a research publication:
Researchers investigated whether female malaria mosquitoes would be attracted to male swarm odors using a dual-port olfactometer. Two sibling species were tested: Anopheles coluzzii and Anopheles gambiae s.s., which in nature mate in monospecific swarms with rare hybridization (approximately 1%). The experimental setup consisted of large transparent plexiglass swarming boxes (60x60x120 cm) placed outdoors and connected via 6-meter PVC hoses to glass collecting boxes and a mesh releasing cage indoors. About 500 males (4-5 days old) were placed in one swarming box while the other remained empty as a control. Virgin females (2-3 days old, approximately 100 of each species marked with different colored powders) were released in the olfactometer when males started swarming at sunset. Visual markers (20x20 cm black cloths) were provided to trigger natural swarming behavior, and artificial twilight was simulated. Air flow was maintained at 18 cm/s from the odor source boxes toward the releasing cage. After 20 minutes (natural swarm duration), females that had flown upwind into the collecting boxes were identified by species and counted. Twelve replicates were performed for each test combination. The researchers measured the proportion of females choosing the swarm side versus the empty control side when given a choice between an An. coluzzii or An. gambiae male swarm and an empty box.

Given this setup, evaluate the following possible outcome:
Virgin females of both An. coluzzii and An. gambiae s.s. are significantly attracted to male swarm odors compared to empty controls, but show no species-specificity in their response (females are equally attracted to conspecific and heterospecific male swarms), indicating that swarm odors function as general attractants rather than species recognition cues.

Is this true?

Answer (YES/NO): NO